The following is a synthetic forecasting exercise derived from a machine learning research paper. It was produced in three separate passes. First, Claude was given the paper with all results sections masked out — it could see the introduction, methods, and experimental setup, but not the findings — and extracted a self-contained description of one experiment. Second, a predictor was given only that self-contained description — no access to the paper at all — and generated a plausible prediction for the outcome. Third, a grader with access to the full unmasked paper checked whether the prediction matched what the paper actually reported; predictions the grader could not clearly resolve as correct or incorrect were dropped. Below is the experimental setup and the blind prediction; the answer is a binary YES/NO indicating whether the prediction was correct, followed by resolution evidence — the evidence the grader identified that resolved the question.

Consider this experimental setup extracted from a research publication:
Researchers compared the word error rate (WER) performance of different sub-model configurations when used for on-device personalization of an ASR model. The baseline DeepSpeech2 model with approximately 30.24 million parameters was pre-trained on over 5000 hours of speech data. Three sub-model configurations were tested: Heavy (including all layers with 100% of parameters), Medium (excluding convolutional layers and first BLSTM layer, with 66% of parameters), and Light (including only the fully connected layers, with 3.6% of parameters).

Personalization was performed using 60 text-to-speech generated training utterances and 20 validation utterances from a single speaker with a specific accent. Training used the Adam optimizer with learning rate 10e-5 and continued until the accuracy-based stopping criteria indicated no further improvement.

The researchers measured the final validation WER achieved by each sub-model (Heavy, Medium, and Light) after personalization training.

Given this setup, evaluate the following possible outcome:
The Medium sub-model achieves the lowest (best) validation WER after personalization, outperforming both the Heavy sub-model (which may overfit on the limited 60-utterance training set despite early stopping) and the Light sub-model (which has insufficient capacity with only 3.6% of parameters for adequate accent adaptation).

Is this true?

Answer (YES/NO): YES